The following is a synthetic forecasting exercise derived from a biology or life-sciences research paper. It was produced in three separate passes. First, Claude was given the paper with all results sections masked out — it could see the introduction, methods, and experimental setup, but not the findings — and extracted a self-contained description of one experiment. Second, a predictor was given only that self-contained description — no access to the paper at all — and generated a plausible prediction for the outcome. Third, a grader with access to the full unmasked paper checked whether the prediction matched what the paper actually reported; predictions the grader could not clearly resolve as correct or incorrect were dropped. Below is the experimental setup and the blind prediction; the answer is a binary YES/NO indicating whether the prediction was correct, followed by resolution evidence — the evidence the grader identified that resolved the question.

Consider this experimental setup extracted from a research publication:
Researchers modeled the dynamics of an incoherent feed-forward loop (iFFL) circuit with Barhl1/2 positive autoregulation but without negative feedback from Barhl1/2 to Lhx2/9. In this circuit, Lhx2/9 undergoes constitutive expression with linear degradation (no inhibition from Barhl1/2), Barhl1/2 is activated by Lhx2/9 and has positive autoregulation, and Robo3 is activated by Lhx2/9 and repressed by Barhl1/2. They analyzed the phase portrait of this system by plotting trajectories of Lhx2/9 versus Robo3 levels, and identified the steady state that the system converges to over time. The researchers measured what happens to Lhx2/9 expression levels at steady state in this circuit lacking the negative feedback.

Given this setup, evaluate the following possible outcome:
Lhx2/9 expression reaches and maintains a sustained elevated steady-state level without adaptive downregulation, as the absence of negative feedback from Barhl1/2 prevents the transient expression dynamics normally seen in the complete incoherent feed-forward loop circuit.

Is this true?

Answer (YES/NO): YES